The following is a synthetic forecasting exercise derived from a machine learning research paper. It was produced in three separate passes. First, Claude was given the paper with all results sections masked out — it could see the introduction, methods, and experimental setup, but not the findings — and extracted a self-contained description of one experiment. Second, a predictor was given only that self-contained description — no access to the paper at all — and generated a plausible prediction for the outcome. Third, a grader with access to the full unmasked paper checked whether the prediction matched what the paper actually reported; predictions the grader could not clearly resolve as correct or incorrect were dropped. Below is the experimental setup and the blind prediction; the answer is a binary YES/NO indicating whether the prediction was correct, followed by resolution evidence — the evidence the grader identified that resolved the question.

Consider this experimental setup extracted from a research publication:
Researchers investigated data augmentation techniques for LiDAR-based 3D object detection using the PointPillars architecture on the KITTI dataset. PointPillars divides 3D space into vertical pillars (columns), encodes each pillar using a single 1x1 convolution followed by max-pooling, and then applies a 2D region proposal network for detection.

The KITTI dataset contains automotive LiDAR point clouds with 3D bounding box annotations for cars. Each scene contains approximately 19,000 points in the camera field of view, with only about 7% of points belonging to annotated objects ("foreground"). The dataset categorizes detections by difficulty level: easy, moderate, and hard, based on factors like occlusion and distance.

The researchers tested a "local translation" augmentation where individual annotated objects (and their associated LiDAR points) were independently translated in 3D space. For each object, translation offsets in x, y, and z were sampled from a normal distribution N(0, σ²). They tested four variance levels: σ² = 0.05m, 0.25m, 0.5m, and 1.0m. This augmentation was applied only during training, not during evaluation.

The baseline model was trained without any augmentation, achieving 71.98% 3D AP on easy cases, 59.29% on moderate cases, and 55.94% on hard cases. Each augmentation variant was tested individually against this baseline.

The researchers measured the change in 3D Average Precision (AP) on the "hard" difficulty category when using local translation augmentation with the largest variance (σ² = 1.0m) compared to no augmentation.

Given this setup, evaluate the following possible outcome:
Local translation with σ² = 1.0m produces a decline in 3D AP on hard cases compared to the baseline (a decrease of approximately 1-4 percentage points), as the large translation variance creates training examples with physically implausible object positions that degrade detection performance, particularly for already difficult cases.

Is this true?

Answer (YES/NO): YES